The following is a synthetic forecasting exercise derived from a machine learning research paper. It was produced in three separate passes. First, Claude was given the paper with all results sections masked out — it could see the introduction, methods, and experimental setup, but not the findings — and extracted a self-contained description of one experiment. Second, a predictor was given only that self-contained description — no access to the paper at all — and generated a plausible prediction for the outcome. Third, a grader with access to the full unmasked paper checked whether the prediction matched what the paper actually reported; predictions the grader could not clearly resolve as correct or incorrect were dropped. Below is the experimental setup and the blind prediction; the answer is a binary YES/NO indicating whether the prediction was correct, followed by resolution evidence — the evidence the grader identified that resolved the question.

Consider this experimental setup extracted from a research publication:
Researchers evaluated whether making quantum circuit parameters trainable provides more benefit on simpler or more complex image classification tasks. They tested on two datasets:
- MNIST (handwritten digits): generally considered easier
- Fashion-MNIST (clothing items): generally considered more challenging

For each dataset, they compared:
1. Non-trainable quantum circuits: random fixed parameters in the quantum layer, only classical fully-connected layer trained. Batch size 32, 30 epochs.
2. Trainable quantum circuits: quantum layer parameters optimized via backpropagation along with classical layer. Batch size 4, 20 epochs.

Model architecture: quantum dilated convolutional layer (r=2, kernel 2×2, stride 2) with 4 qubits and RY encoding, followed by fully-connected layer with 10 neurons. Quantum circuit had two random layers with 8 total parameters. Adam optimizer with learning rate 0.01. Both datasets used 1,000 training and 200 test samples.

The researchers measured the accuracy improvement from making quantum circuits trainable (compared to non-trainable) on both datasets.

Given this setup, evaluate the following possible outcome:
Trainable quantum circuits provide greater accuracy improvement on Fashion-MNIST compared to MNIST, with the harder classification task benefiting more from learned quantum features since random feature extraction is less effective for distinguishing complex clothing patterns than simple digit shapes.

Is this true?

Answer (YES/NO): NO